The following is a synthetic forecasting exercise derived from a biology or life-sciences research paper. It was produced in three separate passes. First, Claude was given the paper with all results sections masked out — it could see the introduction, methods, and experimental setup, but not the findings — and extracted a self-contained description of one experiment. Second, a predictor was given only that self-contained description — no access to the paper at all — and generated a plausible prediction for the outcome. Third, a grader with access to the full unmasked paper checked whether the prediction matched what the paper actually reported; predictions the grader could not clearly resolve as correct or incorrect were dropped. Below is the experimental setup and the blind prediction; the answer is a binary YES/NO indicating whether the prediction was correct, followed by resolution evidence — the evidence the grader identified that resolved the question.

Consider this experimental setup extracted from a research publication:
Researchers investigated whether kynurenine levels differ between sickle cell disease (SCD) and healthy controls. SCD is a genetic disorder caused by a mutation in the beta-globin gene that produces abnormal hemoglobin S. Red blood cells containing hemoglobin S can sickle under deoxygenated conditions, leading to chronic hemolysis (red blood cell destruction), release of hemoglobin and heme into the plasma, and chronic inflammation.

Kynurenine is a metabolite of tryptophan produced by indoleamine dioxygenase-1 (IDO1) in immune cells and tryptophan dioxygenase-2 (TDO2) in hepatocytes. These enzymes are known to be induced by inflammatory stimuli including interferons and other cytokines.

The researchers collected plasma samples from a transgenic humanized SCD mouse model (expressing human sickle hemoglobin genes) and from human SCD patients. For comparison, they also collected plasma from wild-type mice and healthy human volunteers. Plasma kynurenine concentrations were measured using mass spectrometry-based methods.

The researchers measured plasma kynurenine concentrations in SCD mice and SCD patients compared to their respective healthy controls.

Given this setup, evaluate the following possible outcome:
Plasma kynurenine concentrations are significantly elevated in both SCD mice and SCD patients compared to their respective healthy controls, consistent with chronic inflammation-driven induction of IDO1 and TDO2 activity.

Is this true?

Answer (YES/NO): YES